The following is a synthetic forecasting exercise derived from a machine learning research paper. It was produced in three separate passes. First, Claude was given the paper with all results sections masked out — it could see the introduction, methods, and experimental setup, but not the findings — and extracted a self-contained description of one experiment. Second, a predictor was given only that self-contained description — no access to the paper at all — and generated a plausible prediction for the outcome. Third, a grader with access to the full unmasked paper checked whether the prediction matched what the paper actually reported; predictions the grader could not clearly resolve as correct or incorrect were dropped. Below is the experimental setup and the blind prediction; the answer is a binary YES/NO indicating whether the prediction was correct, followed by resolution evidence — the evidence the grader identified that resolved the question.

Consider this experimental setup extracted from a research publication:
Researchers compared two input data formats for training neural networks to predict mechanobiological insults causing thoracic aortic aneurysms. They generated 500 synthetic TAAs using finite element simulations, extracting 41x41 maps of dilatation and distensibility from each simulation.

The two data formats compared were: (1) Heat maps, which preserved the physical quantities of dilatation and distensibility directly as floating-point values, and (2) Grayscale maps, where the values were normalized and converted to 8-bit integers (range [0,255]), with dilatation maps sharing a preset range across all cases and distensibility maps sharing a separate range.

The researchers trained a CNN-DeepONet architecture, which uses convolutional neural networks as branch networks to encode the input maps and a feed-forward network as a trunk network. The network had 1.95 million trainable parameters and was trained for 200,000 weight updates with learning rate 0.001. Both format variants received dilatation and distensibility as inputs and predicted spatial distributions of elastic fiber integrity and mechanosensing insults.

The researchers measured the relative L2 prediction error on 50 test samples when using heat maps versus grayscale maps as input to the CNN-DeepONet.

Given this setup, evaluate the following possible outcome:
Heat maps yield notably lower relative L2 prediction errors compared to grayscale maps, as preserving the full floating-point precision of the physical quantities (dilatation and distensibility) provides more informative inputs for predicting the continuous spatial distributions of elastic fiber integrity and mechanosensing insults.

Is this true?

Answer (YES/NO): NO